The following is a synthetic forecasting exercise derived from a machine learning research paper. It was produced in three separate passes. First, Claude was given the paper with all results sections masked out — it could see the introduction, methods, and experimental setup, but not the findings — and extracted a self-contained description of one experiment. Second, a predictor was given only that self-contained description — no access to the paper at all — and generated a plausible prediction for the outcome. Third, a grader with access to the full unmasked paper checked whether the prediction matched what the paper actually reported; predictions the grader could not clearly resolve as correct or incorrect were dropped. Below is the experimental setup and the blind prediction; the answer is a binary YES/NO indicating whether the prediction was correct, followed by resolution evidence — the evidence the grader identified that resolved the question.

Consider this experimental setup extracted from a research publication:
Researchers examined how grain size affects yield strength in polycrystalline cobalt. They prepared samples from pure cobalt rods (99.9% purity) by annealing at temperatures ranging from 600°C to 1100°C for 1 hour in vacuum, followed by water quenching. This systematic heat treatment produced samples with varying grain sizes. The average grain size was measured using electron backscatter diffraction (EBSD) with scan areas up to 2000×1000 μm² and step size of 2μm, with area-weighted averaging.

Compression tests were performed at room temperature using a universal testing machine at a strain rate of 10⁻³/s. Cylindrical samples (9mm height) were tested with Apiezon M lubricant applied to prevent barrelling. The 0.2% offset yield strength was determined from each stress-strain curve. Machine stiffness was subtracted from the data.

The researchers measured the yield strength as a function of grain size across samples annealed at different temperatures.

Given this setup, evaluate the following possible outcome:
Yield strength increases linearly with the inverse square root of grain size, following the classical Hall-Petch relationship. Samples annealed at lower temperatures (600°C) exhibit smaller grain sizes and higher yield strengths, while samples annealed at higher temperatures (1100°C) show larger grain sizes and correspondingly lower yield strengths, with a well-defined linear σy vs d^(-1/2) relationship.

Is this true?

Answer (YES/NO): NO